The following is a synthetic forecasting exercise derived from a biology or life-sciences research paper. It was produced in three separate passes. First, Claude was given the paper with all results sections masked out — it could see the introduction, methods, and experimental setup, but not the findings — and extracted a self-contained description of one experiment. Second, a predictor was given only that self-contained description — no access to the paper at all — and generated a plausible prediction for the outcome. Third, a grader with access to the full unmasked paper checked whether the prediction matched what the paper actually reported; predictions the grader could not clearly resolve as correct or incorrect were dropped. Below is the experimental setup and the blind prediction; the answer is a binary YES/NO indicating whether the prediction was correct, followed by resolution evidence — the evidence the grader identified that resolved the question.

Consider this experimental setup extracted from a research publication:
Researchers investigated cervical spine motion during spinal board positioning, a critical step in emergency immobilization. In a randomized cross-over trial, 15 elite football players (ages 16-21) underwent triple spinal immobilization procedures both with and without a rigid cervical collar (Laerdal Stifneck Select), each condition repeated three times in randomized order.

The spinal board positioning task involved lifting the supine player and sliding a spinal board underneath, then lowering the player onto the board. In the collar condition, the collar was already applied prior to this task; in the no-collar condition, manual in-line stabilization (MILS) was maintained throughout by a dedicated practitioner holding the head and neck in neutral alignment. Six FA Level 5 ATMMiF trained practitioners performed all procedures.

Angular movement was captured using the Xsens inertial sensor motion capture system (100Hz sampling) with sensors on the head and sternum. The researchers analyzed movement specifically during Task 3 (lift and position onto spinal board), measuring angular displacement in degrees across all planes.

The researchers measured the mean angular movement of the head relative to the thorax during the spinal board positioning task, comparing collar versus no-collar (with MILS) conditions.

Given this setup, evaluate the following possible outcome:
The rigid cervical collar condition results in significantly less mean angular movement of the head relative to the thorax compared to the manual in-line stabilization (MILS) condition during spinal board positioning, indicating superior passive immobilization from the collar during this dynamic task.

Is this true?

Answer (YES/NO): NO